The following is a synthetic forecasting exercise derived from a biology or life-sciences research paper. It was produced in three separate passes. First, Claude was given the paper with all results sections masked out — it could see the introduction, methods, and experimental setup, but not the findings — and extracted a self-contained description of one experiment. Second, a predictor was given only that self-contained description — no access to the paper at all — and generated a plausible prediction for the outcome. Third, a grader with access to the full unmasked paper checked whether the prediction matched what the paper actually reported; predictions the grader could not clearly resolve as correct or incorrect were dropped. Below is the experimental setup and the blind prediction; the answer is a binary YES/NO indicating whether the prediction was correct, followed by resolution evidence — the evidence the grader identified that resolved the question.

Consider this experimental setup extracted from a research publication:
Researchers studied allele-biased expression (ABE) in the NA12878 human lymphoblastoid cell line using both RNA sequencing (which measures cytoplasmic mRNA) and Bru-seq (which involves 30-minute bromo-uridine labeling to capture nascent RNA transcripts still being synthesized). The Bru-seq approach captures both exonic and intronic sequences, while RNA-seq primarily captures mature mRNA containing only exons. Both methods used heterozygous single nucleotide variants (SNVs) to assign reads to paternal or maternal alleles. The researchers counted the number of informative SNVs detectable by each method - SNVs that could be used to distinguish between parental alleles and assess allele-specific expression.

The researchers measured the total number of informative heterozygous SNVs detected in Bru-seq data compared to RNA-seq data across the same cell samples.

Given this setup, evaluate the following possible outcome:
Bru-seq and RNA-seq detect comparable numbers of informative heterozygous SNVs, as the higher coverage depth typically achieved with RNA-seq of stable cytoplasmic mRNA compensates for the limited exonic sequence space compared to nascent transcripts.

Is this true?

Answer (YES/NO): NO